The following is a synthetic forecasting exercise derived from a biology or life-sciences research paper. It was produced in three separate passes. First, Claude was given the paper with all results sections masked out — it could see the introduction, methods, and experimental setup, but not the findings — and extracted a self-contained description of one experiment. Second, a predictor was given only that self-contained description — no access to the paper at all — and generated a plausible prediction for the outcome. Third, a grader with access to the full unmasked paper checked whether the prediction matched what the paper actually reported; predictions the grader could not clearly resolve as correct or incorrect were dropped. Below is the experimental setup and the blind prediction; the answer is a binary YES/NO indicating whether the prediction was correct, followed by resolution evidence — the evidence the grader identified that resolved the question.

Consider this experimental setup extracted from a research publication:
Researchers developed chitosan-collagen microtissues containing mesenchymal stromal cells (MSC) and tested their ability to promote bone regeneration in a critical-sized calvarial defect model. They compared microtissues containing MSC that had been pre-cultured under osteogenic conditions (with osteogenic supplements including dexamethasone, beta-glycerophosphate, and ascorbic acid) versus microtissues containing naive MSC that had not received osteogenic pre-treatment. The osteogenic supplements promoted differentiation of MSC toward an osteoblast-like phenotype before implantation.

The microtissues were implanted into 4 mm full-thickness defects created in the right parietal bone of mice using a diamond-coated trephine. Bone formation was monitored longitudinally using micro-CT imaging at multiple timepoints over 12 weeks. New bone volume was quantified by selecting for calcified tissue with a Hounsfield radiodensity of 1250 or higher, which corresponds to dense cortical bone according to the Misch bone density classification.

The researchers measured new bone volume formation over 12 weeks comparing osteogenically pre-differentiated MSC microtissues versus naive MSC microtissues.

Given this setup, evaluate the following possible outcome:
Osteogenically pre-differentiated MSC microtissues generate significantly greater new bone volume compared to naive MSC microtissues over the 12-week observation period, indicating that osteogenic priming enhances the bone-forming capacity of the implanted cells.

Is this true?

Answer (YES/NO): YES